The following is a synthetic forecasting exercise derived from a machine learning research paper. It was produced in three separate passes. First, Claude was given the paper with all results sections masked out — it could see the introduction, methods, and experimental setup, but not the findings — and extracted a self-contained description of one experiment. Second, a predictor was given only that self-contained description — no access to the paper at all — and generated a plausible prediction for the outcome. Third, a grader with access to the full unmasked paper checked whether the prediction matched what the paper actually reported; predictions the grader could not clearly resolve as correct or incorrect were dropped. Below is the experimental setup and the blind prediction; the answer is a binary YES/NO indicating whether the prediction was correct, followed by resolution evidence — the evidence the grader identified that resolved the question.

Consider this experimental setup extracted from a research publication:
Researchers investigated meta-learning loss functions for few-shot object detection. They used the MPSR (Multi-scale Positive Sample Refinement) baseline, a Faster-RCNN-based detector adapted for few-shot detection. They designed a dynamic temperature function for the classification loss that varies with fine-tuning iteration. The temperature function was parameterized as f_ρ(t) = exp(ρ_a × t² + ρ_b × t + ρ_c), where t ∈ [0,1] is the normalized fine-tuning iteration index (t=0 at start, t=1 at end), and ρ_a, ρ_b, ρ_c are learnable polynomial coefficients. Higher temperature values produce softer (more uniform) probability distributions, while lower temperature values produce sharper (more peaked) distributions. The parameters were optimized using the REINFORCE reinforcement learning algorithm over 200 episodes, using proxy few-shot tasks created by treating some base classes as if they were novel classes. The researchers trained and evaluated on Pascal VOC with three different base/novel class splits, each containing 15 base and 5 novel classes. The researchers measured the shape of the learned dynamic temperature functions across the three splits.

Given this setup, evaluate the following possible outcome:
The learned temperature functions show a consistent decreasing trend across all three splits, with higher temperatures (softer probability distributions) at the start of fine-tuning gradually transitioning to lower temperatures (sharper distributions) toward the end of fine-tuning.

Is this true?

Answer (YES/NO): YES